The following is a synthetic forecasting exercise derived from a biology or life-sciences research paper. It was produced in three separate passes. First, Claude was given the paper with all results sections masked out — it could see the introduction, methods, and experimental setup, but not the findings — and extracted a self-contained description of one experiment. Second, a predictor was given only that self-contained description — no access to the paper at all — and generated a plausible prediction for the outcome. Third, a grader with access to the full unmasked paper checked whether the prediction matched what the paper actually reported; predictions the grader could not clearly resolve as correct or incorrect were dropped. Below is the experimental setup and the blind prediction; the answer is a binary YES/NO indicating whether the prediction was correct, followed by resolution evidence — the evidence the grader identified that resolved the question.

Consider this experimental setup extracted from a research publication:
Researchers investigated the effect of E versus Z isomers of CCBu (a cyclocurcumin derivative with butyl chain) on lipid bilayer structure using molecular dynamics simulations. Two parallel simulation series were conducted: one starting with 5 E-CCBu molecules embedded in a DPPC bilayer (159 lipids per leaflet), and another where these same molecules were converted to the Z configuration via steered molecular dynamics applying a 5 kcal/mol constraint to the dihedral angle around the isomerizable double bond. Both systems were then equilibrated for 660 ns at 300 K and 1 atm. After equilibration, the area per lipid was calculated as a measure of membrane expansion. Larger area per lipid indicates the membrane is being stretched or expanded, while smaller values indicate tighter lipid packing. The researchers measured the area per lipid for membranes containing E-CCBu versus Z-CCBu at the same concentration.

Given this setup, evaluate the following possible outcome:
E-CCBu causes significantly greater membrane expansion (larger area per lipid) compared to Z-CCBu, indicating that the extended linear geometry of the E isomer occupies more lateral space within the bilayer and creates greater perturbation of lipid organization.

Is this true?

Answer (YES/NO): NO